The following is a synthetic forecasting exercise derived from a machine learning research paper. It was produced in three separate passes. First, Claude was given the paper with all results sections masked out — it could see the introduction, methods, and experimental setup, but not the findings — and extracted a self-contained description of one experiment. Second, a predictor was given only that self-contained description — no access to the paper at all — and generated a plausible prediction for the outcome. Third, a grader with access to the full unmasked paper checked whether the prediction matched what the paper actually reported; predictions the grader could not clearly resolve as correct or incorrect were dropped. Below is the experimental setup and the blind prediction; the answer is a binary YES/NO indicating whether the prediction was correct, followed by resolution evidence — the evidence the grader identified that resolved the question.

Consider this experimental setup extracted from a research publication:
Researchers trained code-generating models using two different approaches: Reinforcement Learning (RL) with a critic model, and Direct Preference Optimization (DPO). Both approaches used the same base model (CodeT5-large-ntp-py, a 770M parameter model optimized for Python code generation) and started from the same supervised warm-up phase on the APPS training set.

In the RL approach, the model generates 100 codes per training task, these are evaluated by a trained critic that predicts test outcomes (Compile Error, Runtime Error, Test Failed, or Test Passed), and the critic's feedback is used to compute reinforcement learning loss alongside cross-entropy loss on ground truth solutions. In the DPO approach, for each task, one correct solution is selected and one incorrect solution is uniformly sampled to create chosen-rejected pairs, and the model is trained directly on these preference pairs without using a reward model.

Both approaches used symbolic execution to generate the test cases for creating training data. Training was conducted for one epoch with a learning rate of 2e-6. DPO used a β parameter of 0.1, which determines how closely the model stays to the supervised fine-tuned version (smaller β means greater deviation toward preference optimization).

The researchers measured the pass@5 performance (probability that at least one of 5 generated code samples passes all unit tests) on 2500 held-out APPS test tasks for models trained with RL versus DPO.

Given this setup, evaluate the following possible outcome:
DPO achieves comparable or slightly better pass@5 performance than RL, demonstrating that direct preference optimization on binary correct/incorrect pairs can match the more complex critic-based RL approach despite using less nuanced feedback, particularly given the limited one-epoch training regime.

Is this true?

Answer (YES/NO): NO